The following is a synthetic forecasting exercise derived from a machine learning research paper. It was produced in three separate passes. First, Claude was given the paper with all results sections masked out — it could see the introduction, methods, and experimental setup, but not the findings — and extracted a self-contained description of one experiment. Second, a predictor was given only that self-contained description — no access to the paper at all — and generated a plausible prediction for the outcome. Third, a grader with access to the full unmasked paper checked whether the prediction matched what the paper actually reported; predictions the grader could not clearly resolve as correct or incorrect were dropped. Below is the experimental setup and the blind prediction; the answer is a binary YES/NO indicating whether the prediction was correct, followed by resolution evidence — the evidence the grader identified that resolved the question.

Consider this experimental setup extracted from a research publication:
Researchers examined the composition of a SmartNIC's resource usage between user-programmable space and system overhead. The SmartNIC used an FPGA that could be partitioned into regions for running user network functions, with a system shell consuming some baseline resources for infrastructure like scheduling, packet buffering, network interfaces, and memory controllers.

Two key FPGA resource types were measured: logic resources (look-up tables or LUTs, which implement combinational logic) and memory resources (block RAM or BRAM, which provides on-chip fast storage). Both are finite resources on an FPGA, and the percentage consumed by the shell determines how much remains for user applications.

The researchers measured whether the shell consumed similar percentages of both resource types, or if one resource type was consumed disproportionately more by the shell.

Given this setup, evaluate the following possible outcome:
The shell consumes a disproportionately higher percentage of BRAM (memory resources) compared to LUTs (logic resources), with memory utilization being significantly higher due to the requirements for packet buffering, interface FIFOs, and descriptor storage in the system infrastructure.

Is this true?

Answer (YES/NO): YES